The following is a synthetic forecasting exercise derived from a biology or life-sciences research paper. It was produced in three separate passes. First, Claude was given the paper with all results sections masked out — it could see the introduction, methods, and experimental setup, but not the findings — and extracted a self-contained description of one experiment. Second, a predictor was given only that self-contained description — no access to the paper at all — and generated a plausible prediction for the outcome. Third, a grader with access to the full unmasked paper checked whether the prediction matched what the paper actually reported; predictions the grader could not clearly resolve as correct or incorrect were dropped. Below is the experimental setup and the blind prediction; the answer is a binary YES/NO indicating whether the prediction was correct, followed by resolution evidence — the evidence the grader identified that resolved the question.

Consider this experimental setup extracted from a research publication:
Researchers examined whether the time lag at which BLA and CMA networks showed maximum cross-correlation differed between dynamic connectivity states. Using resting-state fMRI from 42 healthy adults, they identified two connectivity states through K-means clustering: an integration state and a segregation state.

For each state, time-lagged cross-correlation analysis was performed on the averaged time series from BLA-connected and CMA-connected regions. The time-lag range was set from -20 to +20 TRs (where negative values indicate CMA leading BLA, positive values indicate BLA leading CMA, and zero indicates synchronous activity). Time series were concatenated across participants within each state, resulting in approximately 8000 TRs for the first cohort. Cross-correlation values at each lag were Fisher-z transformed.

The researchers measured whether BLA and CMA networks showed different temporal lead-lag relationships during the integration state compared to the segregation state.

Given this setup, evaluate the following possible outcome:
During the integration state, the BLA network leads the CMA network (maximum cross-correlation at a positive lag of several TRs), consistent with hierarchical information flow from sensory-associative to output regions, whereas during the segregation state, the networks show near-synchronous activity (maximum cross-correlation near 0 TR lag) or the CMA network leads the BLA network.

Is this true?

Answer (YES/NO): NO